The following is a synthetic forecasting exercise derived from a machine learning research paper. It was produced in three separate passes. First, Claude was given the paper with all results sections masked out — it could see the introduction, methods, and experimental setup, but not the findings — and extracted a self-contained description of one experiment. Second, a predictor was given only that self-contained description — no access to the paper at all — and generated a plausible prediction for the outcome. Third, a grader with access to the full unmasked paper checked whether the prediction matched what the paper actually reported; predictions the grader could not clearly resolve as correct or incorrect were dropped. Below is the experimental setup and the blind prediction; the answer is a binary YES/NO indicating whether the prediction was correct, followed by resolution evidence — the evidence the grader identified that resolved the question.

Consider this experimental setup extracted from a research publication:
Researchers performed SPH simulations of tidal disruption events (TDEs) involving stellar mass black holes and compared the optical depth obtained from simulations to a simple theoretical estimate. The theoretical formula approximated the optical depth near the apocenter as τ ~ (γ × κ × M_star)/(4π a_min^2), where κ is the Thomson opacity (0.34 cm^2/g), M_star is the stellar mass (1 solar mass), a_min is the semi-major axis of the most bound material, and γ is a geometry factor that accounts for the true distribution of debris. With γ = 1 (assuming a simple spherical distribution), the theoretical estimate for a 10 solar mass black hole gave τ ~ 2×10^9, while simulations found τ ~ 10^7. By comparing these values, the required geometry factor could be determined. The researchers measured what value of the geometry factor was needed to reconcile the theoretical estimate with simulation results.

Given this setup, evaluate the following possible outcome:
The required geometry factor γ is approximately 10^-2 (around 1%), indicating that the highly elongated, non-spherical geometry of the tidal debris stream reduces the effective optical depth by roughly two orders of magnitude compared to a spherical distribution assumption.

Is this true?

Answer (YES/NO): NO